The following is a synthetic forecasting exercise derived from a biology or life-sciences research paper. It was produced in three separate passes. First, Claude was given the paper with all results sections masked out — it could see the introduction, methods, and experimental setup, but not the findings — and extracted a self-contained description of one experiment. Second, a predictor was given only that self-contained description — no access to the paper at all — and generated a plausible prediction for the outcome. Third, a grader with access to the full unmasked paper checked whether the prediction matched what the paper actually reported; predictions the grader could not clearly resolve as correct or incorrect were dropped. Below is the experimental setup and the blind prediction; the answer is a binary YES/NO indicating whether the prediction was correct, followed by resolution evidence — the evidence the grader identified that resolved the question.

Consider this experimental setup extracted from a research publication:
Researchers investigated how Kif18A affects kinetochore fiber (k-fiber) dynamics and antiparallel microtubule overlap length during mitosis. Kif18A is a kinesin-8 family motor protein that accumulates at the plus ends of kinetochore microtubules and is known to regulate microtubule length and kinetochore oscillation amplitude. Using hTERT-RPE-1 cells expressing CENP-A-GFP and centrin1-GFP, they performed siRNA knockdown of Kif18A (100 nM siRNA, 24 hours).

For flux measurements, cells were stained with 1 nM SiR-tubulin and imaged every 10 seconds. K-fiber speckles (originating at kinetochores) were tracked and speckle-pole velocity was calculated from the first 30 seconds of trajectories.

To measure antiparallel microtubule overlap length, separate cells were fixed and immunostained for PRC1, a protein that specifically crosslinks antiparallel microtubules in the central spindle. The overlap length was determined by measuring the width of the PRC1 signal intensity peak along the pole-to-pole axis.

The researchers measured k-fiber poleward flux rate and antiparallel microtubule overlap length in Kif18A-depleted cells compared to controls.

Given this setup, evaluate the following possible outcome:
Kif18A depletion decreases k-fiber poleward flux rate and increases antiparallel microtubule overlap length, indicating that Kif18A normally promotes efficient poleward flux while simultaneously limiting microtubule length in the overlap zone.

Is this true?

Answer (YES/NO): NO